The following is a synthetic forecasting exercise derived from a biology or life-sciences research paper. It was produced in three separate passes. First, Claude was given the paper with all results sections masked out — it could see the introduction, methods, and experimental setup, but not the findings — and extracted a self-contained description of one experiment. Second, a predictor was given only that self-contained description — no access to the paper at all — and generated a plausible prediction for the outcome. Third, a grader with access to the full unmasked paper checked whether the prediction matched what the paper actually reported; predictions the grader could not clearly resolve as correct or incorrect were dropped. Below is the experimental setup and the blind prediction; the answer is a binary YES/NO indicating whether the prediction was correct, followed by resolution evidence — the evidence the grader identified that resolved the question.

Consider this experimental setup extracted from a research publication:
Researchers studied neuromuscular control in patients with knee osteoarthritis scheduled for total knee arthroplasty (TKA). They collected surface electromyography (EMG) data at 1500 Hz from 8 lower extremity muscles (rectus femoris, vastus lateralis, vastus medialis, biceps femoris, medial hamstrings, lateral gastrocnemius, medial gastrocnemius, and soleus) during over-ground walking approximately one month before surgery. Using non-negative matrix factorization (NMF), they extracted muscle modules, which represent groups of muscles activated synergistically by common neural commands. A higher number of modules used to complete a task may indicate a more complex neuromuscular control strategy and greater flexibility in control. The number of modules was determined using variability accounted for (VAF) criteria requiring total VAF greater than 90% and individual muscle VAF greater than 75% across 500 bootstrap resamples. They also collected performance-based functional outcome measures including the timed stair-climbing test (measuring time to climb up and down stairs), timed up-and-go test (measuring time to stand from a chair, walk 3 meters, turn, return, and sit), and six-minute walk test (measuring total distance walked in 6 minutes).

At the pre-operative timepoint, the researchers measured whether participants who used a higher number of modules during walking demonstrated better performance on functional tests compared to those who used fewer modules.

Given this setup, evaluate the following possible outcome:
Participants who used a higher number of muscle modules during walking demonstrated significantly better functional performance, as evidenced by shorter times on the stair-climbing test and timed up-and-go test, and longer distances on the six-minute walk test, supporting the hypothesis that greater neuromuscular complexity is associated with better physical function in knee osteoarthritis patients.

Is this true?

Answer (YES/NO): NO